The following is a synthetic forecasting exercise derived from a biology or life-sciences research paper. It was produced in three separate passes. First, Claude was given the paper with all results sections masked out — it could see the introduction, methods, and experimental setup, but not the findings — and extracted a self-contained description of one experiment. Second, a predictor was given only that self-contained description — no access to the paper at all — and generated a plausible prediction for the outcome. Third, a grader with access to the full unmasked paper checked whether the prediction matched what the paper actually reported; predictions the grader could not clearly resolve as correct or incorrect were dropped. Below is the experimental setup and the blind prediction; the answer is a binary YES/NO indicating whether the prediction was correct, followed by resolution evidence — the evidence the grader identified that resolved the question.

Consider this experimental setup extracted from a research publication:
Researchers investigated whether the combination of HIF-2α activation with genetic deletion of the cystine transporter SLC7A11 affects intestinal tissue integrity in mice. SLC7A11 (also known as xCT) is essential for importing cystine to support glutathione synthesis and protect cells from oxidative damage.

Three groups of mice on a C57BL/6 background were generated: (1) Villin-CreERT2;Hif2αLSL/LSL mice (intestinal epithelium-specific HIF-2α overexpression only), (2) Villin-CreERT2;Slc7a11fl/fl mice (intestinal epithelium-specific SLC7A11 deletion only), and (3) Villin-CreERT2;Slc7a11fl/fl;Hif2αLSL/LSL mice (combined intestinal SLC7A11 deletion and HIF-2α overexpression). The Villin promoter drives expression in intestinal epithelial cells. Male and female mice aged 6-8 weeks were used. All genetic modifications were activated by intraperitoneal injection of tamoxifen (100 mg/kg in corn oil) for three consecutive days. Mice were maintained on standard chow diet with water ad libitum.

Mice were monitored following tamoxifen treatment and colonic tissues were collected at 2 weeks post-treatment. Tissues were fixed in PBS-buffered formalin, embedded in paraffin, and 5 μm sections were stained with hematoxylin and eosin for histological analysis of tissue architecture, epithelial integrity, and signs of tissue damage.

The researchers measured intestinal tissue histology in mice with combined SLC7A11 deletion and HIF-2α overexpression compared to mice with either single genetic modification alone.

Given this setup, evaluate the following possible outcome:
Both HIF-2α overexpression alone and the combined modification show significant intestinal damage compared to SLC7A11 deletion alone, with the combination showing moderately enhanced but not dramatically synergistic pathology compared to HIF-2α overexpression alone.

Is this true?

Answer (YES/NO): NO